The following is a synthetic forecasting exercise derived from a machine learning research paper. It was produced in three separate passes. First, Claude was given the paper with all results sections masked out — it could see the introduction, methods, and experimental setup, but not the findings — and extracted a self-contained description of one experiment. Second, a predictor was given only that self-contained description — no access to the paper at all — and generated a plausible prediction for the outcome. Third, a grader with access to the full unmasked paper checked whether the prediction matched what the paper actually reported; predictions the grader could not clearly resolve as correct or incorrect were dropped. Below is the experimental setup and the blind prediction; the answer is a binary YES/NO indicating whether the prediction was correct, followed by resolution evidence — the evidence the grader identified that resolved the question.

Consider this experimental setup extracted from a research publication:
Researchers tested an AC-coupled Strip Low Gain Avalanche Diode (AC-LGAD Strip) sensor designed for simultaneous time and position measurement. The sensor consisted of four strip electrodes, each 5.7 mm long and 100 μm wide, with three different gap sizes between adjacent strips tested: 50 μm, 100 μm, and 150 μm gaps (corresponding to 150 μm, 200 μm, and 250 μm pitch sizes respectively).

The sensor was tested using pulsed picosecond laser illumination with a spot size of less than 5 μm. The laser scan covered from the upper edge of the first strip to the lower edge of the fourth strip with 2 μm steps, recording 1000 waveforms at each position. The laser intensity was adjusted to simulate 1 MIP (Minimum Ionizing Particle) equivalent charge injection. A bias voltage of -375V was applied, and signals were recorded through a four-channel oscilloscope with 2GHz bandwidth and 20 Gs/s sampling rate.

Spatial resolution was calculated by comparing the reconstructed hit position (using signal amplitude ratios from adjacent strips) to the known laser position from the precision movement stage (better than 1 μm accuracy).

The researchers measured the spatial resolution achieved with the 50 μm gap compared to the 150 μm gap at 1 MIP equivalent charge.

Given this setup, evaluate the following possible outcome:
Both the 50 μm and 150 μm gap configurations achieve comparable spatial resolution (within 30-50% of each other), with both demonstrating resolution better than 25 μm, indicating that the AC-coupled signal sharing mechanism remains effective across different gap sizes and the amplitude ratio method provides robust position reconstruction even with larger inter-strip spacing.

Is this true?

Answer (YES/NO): NO